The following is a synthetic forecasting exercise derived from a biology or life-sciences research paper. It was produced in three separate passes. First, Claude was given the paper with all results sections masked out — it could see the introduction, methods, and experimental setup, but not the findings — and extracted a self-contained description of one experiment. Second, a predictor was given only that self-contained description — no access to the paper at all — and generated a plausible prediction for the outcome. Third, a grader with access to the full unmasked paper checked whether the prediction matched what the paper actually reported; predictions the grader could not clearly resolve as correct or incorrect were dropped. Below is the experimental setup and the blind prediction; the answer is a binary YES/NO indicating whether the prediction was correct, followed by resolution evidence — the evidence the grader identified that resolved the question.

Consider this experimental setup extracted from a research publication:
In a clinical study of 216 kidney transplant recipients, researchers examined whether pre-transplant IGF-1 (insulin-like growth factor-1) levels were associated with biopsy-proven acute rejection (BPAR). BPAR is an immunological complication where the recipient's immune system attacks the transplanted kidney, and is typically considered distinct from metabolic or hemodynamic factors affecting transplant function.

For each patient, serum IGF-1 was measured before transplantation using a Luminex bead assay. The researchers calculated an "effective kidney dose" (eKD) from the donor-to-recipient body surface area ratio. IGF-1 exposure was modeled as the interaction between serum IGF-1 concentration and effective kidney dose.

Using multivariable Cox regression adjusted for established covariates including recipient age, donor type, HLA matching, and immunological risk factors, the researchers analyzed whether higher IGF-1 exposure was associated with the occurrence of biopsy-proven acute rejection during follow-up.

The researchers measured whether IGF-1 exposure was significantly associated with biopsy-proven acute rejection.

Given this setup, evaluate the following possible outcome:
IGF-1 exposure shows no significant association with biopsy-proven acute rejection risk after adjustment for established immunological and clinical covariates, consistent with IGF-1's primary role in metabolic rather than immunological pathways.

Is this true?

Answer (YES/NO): NO